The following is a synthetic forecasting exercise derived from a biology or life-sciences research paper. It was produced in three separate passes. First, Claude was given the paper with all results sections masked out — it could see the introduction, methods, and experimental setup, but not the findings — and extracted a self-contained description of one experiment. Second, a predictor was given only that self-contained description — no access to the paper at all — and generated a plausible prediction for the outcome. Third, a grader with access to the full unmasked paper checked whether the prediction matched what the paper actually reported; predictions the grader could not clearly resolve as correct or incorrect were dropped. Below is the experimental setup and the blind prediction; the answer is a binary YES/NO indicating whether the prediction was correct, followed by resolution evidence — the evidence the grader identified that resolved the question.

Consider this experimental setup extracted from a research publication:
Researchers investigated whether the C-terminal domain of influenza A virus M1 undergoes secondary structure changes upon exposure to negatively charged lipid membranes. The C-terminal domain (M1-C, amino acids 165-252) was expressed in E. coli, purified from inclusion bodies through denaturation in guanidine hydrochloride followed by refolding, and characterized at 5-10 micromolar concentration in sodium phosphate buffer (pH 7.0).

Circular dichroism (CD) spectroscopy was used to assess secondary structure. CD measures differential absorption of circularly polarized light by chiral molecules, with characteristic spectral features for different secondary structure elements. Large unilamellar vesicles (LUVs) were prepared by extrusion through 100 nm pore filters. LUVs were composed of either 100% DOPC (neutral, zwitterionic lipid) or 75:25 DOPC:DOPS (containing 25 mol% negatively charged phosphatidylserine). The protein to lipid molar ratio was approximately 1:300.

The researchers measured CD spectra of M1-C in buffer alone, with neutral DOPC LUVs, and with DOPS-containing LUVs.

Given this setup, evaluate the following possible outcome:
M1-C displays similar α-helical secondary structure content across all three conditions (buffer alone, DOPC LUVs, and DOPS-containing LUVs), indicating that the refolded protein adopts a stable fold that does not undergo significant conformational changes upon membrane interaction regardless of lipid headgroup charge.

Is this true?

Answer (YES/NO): NO